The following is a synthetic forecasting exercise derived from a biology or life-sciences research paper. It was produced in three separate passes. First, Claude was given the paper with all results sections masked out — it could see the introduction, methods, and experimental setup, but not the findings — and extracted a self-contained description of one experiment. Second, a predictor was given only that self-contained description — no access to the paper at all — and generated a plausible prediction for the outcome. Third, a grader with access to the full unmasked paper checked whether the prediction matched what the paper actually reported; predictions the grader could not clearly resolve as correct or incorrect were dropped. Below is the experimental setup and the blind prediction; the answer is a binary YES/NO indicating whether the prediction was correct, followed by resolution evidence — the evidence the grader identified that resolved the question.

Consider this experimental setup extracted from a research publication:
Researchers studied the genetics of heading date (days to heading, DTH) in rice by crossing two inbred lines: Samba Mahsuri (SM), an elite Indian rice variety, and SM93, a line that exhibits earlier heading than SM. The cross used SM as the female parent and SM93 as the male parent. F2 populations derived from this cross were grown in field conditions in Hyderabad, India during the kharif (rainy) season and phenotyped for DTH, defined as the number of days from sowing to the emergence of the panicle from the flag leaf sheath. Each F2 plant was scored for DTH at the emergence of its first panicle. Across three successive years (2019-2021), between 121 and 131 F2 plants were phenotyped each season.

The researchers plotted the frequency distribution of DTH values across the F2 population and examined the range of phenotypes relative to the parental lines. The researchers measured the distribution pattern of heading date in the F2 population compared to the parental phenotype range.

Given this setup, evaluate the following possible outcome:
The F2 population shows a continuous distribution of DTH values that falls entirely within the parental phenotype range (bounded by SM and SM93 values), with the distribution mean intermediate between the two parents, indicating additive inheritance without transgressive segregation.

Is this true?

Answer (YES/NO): NO